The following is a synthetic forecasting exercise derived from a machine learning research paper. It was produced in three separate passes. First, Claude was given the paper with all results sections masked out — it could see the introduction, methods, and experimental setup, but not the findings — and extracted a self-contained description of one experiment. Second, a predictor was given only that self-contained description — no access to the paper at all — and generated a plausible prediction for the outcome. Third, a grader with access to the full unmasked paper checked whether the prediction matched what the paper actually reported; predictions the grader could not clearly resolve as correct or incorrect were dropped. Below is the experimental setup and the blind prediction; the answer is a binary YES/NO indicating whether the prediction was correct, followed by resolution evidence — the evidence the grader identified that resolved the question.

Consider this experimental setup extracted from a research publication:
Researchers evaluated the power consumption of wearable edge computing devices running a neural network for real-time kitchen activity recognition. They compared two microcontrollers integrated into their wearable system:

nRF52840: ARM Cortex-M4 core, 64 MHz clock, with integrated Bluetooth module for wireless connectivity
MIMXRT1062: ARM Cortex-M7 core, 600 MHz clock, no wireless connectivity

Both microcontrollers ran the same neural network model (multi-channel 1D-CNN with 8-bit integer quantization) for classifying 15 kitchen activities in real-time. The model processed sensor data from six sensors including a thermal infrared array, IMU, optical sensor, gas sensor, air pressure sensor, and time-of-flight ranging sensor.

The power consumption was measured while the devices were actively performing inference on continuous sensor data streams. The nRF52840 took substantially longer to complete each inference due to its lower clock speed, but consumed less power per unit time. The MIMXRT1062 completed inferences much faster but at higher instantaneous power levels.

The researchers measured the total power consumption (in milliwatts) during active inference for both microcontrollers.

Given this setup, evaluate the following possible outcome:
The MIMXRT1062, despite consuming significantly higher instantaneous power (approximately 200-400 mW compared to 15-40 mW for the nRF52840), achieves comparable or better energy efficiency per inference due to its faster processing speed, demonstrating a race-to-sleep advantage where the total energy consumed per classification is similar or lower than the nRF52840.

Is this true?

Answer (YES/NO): NO